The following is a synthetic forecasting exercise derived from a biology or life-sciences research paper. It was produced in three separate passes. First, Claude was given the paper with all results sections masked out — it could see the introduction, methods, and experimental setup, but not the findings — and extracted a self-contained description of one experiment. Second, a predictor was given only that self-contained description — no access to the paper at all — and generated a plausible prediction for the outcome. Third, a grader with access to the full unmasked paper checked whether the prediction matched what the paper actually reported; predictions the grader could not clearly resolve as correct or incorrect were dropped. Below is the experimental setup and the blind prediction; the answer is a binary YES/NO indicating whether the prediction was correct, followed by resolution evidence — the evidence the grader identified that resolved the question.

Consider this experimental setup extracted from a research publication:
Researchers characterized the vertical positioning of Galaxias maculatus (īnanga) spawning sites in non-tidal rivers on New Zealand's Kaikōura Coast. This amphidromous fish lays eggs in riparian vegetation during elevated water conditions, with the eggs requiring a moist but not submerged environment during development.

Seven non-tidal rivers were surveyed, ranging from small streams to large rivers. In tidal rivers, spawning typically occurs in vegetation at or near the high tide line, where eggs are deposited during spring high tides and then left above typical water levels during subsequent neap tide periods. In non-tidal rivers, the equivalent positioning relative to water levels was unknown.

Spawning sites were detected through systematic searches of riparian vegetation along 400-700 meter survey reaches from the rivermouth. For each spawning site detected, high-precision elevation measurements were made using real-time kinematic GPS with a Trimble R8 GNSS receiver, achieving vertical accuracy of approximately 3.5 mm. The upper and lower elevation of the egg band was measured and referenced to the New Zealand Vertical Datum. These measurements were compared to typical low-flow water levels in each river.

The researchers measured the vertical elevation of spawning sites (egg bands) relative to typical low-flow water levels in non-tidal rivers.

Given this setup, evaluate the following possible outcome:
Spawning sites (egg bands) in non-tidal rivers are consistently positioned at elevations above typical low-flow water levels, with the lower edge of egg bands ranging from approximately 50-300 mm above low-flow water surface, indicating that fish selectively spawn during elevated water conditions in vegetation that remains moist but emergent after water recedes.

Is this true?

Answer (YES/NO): NO